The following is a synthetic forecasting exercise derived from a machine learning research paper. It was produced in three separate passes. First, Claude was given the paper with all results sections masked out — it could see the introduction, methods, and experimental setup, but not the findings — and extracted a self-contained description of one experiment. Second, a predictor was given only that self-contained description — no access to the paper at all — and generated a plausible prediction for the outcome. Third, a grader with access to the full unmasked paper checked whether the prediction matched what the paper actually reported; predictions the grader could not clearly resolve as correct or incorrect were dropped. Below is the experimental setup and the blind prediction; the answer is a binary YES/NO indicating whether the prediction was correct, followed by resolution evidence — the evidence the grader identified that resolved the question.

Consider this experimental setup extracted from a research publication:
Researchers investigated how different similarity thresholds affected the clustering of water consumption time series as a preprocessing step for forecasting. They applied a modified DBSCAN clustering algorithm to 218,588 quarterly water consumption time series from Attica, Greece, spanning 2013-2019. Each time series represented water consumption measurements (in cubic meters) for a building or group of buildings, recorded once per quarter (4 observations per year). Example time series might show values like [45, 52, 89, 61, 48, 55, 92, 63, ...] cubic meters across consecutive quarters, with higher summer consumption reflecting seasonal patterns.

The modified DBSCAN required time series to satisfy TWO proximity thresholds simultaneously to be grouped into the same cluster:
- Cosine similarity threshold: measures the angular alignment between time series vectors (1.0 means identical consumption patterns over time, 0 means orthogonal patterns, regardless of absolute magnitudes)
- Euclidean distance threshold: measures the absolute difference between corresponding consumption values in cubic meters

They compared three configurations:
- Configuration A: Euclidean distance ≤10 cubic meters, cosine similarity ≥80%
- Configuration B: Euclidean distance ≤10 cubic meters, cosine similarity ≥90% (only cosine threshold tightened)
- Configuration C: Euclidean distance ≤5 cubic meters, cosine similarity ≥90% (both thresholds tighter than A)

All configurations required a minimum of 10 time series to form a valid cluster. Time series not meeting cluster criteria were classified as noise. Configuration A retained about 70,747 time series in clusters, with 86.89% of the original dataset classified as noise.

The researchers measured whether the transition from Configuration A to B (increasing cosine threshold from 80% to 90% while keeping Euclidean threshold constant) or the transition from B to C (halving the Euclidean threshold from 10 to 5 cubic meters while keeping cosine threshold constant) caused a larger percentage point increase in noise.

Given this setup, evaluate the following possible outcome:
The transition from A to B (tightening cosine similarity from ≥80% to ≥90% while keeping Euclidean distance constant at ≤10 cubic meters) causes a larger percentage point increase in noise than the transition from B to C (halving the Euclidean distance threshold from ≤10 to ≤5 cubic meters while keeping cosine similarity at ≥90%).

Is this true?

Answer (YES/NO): YES